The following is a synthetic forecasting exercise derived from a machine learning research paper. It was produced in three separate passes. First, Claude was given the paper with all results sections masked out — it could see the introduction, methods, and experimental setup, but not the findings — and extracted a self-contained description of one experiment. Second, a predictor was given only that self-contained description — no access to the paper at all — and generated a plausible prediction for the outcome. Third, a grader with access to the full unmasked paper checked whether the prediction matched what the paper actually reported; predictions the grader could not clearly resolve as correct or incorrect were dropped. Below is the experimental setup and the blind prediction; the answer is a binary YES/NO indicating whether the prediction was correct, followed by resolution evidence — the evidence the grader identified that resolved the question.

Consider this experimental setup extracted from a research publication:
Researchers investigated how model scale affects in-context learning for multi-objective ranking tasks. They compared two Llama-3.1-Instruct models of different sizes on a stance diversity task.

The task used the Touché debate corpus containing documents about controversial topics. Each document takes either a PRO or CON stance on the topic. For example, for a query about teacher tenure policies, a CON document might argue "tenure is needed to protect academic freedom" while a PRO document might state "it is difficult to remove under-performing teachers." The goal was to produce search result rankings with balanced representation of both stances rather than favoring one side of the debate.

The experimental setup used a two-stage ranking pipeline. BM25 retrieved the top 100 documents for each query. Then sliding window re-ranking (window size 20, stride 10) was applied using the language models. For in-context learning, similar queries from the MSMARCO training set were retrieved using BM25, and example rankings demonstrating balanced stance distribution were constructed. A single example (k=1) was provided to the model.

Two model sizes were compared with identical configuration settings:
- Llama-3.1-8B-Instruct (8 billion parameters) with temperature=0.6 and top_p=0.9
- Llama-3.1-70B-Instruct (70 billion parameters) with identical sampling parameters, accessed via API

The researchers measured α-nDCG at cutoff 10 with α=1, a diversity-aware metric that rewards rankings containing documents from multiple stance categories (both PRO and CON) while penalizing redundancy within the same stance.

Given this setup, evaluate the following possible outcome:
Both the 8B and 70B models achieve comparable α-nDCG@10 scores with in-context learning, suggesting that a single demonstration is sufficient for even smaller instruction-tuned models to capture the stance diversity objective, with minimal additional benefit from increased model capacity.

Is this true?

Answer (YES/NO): NO